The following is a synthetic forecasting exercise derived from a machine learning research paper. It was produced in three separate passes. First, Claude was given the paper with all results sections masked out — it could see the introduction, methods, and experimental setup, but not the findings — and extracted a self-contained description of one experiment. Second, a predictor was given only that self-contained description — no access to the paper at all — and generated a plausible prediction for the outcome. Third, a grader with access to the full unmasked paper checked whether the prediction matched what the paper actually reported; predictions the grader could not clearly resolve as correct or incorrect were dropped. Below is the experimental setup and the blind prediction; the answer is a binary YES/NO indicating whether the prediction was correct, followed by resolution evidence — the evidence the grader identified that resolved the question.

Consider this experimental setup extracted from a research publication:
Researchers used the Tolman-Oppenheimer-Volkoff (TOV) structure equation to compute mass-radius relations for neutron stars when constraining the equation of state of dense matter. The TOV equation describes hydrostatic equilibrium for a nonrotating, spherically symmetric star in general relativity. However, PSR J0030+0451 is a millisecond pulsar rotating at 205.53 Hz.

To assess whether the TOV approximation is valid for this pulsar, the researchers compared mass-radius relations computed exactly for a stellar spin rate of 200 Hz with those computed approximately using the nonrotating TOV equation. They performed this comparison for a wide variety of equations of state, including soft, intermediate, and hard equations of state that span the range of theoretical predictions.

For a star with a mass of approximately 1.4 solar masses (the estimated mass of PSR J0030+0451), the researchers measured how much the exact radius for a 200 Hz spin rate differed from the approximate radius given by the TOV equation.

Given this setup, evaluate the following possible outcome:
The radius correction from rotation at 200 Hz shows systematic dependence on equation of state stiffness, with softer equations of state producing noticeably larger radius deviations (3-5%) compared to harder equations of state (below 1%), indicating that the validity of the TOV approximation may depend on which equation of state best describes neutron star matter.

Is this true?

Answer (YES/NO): NO